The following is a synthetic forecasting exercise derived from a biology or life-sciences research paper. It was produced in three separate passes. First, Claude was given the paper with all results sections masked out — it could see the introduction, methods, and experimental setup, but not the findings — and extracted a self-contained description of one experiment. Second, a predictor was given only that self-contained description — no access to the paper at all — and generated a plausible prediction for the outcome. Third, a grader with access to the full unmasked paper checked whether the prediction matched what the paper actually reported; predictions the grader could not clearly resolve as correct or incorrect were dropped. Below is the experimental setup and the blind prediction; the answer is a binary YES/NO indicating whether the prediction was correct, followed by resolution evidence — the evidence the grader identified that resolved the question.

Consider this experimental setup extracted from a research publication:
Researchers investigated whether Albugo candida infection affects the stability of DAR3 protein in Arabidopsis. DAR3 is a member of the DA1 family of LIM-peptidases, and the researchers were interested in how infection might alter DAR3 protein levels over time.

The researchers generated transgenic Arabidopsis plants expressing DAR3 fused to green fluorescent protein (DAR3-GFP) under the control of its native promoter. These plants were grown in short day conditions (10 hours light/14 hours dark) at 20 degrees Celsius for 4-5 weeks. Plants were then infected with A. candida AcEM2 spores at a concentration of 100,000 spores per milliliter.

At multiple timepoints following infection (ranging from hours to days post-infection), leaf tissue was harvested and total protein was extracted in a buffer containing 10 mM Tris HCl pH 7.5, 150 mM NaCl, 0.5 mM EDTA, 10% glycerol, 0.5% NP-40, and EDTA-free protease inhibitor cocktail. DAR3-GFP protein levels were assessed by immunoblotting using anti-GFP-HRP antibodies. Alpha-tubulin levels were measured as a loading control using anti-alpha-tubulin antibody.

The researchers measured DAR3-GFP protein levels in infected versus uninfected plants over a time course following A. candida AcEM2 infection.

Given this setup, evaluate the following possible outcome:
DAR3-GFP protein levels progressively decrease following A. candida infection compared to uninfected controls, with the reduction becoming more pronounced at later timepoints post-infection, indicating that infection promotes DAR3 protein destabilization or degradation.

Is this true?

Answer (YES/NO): NO